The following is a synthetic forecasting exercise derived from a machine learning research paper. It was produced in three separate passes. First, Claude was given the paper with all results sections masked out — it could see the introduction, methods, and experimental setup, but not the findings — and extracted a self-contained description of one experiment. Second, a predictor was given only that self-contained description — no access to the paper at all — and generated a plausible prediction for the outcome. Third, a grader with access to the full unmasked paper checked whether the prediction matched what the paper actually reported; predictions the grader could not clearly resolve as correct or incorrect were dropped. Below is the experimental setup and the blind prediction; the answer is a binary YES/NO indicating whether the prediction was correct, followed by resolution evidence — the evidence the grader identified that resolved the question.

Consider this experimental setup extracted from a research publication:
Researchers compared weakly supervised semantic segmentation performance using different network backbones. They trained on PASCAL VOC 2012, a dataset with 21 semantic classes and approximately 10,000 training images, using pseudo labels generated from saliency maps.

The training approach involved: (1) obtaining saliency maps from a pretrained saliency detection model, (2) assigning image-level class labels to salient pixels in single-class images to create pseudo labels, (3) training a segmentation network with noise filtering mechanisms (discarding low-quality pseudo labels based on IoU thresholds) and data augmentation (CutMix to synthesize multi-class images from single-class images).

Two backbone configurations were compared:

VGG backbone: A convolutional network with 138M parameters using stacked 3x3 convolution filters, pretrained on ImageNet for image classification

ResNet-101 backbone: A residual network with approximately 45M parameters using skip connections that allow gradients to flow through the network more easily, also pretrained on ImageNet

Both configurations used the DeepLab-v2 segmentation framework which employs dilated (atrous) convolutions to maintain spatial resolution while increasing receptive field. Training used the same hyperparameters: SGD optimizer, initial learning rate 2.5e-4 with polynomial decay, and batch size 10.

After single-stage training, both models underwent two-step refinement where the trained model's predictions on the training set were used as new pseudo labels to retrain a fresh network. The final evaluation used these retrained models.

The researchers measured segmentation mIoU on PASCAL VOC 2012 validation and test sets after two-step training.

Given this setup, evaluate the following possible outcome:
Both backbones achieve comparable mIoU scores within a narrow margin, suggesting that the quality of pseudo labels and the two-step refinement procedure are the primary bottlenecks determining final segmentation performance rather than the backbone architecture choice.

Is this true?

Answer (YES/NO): NO